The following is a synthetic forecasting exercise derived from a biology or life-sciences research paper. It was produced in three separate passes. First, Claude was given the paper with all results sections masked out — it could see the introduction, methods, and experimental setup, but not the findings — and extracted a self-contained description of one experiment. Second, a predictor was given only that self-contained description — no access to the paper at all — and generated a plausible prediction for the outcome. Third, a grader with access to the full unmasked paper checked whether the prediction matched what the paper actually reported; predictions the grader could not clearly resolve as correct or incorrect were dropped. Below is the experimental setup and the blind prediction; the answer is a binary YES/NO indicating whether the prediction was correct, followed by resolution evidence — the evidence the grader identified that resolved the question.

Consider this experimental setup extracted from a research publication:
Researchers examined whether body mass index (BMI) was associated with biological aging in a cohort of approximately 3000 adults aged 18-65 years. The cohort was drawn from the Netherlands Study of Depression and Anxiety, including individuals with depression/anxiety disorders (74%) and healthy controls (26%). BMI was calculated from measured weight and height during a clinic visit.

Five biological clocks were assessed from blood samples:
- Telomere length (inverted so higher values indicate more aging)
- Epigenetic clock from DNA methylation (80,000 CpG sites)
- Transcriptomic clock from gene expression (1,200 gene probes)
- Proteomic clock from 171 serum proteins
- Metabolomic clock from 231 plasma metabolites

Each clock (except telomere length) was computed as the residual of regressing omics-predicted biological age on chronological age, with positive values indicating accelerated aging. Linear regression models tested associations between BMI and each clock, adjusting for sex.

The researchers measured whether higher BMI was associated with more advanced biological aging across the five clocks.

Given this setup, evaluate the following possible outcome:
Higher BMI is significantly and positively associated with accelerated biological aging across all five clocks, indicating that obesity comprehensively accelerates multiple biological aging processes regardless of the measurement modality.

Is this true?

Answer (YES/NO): YES